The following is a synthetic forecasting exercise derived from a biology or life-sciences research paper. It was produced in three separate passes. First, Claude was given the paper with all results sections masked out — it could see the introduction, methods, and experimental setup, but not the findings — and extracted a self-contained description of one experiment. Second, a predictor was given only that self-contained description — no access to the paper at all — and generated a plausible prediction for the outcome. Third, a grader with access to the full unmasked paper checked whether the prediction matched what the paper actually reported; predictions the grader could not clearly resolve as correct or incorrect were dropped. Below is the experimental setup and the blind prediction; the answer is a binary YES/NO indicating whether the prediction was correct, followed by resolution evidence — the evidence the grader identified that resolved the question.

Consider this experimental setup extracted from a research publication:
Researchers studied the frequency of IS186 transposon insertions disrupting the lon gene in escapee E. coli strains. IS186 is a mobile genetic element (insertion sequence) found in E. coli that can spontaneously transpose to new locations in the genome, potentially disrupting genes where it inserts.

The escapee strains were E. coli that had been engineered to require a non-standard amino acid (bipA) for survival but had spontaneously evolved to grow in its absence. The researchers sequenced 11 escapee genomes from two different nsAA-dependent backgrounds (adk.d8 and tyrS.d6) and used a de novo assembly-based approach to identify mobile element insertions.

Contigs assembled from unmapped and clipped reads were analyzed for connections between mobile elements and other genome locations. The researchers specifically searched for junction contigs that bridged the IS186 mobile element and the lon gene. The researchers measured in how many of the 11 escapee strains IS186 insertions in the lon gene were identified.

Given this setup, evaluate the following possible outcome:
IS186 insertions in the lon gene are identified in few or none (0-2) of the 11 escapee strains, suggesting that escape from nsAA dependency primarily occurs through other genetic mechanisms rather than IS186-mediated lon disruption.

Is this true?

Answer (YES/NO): NO